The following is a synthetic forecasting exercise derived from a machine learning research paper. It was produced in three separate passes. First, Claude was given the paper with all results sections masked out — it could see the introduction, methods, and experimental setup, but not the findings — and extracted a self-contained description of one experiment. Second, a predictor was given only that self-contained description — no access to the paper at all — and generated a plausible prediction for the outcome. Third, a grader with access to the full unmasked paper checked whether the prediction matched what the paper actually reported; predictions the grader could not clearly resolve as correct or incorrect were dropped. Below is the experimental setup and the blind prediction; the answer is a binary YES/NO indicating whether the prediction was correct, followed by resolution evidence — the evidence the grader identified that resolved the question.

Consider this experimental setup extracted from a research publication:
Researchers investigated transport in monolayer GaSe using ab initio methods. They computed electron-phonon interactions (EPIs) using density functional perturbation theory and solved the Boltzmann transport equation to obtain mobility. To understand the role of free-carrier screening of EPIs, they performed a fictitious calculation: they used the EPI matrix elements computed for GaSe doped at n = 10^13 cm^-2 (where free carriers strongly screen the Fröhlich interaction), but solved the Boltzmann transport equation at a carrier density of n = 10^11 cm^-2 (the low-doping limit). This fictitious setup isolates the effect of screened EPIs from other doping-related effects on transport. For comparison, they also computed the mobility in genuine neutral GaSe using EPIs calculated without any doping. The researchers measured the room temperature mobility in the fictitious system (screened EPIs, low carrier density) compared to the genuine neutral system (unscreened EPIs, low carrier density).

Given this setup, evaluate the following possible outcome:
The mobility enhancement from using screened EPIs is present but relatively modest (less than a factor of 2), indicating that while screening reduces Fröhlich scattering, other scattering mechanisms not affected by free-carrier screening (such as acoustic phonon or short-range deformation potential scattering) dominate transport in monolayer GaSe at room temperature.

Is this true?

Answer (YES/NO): NO